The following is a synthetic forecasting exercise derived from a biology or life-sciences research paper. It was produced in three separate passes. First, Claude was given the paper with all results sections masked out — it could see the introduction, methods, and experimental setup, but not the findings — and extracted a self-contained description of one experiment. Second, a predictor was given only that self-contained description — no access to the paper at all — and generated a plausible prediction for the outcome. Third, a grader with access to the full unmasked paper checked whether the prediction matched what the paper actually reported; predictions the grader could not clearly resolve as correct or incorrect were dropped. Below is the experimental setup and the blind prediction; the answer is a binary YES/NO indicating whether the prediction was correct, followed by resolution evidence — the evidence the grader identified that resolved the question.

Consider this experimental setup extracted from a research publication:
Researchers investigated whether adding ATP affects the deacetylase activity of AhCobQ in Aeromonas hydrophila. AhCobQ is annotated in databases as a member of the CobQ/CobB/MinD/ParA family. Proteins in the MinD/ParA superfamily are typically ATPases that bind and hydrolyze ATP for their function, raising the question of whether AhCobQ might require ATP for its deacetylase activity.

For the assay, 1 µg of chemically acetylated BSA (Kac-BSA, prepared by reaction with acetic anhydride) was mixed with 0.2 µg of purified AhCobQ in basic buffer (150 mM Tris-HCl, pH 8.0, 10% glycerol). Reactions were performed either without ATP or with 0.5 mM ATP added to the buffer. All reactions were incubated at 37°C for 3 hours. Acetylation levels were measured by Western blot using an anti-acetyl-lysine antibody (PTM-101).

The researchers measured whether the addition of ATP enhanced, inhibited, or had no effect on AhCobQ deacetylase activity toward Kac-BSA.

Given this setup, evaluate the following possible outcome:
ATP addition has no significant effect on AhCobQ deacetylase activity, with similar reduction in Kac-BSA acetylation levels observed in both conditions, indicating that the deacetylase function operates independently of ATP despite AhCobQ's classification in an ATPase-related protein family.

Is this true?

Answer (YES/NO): YES